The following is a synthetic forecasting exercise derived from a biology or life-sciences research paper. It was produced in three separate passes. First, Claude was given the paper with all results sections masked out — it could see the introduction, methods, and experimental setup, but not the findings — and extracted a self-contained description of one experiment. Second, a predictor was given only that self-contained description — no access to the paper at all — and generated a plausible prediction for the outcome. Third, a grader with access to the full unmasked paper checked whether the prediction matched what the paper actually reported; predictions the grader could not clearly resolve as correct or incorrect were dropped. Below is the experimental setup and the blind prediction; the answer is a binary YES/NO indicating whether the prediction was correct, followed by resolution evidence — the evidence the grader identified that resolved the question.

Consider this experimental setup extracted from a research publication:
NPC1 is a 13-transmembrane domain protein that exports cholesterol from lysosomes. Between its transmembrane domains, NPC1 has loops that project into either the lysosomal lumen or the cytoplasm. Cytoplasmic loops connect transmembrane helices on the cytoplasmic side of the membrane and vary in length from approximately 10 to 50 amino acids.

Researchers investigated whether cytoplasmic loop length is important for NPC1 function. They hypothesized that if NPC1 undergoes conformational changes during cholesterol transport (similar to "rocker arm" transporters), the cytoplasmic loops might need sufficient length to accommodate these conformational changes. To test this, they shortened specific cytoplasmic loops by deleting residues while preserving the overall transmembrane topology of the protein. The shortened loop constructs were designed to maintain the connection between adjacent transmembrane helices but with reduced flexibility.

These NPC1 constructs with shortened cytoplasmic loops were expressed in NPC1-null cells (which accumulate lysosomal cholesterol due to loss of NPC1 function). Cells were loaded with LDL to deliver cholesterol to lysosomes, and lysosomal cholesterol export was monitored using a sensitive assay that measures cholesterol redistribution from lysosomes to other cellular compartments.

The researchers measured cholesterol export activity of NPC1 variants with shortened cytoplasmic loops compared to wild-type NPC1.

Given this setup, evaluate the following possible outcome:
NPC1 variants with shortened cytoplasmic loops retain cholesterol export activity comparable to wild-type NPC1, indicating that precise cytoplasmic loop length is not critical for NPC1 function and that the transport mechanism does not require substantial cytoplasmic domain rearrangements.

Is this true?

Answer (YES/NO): NO